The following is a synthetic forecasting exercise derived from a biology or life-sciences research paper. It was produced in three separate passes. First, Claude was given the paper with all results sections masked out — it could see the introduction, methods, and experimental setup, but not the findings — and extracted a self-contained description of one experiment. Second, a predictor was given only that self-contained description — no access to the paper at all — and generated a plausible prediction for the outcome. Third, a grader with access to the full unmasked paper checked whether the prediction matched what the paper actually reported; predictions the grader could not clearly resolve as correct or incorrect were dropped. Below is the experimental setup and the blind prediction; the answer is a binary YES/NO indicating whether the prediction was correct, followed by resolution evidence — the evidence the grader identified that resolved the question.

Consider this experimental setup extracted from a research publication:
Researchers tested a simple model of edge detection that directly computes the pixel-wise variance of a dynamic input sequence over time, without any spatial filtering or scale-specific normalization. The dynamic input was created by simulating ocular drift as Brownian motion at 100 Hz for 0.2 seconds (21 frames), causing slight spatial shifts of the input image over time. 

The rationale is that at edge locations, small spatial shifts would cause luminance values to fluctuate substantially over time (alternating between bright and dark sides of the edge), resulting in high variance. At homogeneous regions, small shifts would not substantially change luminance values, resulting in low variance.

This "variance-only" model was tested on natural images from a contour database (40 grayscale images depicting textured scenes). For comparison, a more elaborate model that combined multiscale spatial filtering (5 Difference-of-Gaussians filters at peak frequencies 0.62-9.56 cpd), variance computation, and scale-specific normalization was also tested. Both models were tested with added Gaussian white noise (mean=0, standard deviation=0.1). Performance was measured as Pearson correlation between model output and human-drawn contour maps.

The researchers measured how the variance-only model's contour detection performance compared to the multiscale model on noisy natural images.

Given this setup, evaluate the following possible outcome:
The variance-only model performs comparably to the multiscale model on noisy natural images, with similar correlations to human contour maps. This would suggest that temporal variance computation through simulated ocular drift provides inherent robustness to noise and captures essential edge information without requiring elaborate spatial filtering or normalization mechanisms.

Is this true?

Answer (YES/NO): NO